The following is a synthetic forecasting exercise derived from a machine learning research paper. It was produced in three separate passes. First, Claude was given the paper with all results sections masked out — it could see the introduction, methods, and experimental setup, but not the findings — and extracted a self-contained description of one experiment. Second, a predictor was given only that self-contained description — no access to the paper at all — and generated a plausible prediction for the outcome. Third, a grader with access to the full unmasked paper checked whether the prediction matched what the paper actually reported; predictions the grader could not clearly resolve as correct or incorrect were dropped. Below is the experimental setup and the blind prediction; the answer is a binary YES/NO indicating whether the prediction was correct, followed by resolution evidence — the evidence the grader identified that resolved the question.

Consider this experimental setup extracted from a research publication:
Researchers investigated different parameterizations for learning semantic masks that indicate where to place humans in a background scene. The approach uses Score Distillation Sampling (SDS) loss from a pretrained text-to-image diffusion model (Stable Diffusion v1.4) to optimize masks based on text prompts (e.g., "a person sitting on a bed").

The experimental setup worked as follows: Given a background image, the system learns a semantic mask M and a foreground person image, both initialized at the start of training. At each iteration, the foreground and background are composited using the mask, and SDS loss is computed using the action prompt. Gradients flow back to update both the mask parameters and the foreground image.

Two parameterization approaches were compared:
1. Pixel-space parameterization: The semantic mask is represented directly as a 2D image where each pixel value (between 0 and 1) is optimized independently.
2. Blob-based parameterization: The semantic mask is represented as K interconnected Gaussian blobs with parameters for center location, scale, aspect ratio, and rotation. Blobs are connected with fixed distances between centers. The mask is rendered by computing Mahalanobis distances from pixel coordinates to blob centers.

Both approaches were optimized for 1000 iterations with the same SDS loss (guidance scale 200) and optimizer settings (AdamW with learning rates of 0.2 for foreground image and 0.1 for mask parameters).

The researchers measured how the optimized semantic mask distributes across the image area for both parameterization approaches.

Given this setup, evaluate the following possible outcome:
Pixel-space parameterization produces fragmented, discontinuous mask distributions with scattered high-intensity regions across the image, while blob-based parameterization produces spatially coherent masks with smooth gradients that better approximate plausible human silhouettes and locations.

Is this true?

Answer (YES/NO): NO